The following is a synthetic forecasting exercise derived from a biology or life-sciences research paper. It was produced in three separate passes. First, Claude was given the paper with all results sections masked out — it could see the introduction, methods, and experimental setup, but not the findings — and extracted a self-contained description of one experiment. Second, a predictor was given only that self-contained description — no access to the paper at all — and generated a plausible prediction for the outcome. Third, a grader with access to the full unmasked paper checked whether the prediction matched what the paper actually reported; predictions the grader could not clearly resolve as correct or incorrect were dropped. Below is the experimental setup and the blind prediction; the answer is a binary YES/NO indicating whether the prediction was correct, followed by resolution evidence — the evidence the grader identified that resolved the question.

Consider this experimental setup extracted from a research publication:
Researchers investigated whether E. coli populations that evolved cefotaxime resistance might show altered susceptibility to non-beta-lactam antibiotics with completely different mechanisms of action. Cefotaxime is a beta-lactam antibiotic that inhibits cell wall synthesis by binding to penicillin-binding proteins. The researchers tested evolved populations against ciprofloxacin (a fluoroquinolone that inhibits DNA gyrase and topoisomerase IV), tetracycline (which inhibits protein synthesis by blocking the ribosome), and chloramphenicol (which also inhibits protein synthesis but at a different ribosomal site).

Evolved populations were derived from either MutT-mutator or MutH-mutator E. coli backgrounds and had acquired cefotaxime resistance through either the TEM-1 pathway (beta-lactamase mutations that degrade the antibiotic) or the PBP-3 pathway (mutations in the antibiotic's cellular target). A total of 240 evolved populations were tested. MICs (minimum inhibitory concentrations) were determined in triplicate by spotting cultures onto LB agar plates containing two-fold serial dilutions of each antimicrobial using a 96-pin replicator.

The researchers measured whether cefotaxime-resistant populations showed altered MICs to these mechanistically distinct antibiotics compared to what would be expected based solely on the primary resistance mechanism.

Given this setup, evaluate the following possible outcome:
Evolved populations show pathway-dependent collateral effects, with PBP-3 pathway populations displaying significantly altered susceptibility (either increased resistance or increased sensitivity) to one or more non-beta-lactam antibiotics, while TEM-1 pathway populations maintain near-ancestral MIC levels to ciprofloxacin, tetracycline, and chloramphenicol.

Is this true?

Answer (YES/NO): NO